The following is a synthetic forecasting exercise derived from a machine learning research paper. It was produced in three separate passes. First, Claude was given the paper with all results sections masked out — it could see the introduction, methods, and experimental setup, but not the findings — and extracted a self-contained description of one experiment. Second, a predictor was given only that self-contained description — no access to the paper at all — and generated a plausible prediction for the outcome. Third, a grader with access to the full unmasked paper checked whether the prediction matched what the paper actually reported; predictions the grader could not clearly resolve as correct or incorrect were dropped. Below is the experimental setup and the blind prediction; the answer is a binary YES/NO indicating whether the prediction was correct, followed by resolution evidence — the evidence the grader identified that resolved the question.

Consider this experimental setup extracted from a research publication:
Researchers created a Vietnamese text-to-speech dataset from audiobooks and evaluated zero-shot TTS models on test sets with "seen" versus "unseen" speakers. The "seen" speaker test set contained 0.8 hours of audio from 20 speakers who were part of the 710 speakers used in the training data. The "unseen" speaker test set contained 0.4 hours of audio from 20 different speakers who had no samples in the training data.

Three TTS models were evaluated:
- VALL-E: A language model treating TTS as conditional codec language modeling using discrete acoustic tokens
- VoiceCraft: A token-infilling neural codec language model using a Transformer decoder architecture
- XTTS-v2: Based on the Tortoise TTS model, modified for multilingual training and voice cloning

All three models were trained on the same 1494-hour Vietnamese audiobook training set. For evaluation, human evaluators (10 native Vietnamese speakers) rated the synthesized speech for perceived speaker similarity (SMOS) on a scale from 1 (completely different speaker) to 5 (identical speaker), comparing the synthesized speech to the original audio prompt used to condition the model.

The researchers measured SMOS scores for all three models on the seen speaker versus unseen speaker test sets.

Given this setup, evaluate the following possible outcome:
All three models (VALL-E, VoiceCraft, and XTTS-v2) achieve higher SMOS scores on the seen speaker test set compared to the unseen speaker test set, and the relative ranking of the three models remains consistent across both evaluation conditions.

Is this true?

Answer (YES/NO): NO